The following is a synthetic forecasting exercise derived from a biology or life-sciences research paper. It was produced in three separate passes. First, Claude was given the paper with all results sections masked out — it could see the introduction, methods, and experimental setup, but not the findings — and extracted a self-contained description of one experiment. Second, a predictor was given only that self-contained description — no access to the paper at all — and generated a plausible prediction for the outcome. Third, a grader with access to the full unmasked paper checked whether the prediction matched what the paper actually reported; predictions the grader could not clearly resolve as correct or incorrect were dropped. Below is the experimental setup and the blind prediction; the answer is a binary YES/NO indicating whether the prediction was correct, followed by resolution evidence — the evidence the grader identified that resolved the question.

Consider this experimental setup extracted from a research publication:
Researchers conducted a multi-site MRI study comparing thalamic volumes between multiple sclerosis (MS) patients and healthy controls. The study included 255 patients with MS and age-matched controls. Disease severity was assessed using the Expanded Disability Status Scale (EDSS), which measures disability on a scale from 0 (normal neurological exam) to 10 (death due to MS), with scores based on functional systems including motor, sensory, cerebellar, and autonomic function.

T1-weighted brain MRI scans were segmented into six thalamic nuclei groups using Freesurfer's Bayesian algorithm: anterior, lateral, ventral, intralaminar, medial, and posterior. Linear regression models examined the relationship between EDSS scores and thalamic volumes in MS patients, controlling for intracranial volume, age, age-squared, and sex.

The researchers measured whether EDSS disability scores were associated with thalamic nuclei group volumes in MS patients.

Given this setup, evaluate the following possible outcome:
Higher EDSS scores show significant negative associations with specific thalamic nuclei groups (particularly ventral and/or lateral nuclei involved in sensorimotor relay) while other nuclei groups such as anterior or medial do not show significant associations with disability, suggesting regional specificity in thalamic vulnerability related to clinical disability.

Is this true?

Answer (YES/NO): NO